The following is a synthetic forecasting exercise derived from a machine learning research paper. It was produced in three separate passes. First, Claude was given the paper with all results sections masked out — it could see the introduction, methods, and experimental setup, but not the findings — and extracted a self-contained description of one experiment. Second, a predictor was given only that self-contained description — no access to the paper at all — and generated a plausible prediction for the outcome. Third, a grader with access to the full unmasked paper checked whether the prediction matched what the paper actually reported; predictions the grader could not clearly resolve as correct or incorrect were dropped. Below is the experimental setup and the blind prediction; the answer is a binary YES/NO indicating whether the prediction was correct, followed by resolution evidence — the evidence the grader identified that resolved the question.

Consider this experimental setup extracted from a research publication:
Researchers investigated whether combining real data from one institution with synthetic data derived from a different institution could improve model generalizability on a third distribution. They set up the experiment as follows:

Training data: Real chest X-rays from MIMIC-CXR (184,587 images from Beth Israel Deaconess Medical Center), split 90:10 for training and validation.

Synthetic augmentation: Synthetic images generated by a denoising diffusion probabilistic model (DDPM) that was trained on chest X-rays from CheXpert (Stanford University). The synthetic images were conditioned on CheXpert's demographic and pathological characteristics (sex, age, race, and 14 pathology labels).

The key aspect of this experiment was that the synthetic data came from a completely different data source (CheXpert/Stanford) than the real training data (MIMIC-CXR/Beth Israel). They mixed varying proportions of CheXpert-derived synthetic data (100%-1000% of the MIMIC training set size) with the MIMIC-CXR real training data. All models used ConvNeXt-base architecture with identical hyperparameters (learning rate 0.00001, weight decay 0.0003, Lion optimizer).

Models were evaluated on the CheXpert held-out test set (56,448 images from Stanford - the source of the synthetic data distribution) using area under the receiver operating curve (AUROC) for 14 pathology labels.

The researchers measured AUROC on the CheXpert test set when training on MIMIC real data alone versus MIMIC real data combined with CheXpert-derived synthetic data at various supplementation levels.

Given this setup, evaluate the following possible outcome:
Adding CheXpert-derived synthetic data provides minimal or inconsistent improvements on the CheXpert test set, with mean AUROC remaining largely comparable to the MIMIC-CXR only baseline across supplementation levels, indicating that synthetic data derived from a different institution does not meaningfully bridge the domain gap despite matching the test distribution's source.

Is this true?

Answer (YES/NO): NO